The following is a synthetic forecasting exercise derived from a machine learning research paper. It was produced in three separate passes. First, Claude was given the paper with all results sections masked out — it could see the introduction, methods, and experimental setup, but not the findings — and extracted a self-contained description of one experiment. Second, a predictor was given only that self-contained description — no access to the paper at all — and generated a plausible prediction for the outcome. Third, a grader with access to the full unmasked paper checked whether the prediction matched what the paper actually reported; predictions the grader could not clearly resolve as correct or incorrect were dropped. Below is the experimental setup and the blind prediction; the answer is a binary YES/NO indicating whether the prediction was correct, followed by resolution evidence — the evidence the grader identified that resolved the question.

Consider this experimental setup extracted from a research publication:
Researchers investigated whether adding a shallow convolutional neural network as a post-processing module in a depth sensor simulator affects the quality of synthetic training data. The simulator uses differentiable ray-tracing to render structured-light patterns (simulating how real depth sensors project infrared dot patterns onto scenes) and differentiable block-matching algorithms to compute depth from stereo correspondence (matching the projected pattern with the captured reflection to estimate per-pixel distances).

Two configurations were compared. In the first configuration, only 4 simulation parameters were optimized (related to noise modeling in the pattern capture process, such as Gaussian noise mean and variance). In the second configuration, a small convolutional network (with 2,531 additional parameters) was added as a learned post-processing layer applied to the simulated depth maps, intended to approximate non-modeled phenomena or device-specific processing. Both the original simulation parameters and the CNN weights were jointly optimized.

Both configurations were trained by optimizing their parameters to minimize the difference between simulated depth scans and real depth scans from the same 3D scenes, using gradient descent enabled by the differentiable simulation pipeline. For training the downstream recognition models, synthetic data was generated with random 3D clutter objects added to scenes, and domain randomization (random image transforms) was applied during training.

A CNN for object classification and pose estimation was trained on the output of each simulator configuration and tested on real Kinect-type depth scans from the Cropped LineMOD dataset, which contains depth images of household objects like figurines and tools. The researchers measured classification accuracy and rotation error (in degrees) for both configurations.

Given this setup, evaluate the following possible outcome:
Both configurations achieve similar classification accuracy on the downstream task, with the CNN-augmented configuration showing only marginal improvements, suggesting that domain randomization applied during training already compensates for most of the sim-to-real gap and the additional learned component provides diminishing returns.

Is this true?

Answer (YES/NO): NO